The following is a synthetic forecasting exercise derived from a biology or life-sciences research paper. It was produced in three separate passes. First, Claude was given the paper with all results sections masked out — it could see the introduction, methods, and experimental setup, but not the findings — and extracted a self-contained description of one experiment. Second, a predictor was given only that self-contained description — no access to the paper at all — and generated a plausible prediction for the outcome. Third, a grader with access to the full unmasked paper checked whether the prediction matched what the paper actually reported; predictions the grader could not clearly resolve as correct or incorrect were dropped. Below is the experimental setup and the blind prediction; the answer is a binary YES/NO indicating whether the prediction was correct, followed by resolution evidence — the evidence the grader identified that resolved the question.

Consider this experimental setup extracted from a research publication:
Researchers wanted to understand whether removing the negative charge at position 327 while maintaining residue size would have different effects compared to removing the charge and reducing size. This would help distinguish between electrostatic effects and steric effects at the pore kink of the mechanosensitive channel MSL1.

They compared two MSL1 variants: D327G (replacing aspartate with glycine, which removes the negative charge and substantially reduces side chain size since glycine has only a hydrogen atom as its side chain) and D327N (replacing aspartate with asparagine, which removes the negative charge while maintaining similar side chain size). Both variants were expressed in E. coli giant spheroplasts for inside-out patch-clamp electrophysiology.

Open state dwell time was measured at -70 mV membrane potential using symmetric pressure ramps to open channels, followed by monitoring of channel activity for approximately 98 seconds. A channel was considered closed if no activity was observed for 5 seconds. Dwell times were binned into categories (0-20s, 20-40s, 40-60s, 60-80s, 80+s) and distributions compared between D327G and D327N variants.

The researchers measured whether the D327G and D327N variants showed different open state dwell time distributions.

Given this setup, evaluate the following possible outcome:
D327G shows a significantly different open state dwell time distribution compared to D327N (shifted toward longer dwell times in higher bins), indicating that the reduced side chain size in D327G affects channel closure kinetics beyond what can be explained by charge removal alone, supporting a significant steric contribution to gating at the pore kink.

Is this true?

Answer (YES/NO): NO